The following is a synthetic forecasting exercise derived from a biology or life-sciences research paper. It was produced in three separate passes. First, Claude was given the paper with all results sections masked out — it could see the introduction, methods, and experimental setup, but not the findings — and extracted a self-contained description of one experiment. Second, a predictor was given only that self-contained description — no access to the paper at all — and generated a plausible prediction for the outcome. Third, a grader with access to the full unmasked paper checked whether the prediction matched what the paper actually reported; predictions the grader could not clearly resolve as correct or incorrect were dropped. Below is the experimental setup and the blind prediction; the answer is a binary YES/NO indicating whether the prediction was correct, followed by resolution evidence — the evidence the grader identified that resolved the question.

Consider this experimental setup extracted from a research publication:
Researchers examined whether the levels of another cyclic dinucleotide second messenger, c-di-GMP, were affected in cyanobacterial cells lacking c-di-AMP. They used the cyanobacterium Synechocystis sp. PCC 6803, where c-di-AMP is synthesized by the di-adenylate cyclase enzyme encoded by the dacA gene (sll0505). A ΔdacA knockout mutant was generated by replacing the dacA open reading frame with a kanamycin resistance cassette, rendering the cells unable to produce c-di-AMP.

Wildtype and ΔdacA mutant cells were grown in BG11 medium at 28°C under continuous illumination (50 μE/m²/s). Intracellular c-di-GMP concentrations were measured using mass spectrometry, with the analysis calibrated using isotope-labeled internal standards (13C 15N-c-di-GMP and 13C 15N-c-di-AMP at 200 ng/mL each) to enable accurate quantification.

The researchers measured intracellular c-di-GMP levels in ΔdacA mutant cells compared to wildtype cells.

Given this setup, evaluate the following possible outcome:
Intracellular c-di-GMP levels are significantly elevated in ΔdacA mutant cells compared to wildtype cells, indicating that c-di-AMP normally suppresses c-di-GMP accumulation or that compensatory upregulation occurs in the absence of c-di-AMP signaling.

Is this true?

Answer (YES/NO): NO